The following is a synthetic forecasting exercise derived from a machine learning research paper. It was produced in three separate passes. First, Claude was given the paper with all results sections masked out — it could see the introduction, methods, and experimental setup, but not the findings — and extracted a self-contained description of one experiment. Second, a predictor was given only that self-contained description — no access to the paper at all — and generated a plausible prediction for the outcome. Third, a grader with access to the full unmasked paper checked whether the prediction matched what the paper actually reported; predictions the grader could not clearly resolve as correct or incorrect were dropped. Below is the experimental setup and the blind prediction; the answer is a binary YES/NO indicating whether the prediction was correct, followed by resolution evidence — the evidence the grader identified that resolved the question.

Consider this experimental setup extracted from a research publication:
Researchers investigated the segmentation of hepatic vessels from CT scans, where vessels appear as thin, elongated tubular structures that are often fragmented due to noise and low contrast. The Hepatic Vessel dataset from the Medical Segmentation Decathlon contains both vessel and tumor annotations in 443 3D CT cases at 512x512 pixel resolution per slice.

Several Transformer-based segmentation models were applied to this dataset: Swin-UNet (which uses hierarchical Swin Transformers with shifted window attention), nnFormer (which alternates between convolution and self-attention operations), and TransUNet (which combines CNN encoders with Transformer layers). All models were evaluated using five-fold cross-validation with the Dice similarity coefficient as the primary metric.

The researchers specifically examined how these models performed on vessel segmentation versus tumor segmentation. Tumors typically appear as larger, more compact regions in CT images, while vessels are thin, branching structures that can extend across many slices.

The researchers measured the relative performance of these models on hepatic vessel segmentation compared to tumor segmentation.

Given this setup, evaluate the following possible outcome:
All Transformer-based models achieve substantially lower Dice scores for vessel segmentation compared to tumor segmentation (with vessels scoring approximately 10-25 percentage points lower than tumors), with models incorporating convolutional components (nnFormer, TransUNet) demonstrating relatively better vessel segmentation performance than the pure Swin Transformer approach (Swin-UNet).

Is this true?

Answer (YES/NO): NO